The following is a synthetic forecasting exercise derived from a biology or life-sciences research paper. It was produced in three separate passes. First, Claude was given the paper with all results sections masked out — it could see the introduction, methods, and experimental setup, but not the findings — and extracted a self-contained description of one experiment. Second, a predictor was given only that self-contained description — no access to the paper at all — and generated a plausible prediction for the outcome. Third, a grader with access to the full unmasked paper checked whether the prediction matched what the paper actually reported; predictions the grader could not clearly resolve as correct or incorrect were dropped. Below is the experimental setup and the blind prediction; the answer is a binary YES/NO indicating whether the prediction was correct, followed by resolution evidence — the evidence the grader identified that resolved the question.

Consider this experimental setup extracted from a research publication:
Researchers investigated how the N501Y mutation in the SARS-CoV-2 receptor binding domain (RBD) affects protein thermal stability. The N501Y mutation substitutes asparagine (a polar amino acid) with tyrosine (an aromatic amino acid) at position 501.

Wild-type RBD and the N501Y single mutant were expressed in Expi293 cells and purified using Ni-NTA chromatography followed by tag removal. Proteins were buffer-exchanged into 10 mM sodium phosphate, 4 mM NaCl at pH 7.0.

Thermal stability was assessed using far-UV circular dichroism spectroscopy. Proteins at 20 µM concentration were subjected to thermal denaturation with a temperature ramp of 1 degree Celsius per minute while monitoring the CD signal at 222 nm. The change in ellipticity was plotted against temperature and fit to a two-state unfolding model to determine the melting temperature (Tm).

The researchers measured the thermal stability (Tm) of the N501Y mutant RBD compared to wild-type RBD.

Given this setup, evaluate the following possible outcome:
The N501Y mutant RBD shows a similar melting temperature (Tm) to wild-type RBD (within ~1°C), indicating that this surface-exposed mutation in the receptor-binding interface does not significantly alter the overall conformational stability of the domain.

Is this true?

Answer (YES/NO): YES